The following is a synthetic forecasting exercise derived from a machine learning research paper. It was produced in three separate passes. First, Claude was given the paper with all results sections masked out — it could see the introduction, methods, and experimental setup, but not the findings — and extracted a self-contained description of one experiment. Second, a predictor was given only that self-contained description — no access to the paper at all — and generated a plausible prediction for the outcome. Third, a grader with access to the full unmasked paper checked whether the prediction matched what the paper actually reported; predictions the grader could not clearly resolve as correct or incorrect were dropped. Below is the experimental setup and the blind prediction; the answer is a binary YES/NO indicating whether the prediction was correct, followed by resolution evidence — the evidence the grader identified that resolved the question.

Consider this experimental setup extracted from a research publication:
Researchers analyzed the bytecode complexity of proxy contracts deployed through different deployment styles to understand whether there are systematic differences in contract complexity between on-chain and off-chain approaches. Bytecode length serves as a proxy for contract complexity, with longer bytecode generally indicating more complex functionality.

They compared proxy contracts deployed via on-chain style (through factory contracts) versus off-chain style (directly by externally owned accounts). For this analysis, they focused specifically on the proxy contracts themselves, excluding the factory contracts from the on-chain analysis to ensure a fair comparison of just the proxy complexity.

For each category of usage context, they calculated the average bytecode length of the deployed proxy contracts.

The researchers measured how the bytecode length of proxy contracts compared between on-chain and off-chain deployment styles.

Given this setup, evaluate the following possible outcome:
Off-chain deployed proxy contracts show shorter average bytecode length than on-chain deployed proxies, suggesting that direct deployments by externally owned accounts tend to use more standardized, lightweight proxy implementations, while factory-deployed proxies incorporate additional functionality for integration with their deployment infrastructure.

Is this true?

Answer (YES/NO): NO